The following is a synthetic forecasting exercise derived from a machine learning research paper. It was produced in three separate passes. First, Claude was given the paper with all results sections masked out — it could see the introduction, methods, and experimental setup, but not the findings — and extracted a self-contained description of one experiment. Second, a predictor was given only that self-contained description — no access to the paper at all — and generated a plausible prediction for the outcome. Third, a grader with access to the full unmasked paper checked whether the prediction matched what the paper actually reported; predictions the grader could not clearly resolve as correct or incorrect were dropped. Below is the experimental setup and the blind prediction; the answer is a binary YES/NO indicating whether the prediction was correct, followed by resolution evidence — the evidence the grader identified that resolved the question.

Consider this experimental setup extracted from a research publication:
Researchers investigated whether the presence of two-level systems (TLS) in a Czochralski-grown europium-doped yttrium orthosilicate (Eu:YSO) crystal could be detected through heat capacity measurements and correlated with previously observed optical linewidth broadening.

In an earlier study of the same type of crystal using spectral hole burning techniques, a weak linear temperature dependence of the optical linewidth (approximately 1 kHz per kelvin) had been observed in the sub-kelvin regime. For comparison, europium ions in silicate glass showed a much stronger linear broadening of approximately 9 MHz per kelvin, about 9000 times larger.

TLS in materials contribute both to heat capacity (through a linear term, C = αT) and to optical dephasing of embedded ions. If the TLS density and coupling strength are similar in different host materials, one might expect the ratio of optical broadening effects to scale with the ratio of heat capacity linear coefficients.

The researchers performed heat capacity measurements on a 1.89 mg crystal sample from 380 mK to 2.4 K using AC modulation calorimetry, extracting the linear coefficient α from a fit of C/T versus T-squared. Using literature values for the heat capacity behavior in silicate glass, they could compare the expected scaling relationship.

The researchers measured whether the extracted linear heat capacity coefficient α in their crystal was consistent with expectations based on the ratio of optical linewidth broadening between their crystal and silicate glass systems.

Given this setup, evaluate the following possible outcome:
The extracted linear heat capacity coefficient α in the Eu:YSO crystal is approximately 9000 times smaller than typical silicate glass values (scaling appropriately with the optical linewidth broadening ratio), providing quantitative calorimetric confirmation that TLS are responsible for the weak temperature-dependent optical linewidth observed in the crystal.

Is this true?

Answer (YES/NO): NO